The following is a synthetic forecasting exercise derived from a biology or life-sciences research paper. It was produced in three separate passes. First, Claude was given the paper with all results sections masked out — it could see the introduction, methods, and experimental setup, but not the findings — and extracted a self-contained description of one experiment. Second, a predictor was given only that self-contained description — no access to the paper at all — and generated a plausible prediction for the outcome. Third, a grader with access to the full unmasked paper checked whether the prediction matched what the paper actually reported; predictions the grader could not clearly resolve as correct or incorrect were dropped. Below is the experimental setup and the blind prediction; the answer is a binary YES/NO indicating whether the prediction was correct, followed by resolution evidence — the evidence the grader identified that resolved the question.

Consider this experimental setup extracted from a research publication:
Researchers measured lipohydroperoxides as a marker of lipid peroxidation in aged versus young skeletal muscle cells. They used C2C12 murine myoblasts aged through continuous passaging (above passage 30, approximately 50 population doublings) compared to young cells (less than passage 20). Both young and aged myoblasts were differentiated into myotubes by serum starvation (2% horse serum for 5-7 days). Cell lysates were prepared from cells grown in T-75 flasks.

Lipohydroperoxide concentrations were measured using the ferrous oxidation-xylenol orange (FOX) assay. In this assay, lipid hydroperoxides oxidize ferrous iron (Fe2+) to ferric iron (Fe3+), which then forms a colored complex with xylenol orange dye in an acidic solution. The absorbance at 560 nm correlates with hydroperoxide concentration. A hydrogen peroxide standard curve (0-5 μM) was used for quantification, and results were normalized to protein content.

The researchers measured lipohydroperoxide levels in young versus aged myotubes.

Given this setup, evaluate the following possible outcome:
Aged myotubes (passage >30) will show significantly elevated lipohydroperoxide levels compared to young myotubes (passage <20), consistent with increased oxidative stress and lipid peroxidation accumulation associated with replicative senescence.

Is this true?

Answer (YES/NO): NO